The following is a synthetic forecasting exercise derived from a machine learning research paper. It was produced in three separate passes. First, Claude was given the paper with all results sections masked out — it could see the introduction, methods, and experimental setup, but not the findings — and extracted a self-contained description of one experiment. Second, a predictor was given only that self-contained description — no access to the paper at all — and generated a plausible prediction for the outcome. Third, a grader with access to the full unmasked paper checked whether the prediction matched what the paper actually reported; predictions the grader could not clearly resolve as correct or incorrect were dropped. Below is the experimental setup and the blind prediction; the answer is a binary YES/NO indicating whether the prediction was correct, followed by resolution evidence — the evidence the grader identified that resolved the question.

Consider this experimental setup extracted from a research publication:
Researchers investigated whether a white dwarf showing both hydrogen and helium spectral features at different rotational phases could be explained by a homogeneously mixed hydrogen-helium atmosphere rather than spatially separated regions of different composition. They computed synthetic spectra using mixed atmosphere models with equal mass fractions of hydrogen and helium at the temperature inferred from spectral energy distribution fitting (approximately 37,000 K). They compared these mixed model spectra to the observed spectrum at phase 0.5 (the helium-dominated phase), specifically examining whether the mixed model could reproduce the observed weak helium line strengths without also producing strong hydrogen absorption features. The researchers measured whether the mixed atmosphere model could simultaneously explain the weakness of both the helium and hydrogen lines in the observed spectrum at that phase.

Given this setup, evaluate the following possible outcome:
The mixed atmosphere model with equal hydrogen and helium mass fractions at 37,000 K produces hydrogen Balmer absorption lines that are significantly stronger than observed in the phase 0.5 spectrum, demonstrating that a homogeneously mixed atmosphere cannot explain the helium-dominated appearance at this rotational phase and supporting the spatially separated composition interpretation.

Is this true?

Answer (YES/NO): YES